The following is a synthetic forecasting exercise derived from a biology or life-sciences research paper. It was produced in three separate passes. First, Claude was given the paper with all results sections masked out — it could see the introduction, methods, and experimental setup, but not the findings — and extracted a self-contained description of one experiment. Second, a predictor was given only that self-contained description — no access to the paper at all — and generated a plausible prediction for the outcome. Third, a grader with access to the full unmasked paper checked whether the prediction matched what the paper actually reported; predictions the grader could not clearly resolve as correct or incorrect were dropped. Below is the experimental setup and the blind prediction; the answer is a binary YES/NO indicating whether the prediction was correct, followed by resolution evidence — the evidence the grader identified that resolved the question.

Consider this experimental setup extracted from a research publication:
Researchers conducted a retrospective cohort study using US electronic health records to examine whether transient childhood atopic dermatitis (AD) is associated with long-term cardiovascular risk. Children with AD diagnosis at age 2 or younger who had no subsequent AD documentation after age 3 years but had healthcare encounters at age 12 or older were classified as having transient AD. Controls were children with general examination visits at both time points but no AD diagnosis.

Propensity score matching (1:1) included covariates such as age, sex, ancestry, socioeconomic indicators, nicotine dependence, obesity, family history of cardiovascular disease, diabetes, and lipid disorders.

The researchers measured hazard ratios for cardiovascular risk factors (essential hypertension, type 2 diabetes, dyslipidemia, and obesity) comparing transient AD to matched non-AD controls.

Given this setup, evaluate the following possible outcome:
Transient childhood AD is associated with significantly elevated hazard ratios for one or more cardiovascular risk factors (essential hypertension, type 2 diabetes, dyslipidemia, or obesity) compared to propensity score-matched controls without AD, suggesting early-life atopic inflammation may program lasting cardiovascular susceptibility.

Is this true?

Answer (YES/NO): NO